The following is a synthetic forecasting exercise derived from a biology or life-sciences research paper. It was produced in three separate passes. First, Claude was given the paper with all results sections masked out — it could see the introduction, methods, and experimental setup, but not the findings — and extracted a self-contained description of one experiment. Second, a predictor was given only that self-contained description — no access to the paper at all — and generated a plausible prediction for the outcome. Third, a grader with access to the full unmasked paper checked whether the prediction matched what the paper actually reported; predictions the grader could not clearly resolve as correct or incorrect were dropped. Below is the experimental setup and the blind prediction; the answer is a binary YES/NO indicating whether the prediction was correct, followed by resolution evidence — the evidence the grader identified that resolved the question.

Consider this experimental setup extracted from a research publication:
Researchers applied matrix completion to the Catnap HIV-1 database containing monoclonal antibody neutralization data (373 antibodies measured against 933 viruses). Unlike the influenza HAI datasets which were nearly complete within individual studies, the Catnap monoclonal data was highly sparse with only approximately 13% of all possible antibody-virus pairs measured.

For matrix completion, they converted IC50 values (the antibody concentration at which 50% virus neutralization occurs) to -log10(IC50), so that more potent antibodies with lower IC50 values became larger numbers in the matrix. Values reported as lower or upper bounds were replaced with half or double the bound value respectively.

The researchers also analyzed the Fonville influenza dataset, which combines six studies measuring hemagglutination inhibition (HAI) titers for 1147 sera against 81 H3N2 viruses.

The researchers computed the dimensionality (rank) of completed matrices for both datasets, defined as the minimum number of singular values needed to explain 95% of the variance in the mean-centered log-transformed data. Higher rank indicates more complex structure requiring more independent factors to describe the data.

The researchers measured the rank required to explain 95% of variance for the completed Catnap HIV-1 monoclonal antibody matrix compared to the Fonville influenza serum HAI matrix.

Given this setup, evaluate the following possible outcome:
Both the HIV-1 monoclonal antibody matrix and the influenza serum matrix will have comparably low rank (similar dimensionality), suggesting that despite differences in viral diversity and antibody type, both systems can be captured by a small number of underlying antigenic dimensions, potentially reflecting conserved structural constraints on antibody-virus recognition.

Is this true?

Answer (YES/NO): NO